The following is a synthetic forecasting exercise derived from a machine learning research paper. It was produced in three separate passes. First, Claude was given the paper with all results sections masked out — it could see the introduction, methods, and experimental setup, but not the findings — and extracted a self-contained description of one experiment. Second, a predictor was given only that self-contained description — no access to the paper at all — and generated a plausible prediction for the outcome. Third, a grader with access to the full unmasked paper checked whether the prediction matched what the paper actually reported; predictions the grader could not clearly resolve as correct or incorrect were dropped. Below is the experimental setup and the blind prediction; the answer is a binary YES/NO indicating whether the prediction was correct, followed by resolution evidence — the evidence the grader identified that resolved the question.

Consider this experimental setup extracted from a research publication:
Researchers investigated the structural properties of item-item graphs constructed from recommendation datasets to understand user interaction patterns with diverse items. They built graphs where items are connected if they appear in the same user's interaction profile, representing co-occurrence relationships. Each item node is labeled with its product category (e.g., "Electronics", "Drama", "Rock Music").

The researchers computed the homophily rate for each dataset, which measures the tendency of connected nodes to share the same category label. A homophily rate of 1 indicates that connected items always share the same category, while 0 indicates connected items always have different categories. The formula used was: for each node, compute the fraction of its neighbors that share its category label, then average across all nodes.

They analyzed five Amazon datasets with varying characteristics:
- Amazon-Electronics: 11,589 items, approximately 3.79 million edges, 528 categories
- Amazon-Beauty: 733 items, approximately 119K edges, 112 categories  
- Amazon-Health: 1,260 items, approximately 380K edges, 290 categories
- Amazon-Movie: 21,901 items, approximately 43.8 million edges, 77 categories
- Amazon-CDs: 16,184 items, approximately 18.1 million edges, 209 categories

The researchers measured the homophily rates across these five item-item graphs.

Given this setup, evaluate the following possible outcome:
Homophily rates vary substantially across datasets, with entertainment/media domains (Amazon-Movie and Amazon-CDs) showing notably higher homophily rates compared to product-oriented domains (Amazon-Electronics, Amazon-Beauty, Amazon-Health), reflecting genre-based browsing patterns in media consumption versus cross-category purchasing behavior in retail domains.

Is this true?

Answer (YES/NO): NO